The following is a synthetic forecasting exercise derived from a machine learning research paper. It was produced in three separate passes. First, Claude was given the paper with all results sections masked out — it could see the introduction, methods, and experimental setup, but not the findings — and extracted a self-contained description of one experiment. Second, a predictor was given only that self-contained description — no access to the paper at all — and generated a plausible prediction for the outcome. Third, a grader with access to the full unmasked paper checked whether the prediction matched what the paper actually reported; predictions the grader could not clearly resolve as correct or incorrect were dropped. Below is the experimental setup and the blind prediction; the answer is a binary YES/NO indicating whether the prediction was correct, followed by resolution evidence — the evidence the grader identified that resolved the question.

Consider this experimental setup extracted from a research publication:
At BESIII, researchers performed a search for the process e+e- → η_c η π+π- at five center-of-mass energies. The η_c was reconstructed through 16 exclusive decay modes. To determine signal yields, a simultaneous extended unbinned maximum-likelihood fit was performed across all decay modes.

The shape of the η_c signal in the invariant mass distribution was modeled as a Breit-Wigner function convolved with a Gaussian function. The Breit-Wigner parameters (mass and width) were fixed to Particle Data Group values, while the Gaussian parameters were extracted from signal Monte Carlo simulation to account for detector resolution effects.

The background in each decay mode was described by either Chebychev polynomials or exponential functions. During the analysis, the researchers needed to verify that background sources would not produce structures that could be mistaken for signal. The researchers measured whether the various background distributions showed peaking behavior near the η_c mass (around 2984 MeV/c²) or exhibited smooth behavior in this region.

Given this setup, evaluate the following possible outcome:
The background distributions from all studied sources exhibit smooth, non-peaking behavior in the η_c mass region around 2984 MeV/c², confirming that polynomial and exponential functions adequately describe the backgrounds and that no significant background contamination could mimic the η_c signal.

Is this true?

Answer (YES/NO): YES